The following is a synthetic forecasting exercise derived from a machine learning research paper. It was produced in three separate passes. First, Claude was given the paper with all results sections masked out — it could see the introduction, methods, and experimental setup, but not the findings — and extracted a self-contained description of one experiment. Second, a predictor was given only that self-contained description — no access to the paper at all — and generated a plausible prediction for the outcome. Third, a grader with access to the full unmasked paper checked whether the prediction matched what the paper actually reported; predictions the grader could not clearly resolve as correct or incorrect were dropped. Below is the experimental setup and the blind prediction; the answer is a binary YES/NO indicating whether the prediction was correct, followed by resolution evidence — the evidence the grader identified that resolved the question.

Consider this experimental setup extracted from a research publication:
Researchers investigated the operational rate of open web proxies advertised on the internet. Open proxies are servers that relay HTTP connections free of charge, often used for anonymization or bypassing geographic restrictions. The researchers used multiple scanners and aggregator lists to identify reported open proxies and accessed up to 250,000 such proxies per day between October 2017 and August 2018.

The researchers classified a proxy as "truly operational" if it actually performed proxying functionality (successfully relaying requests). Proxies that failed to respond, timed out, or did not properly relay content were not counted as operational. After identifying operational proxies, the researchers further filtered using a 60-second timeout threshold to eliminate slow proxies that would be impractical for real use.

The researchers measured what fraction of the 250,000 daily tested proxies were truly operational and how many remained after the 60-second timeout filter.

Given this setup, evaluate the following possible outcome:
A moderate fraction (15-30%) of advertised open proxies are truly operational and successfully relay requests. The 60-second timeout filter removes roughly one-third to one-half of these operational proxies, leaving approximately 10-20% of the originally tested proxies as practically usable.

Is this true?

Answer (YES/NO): NO